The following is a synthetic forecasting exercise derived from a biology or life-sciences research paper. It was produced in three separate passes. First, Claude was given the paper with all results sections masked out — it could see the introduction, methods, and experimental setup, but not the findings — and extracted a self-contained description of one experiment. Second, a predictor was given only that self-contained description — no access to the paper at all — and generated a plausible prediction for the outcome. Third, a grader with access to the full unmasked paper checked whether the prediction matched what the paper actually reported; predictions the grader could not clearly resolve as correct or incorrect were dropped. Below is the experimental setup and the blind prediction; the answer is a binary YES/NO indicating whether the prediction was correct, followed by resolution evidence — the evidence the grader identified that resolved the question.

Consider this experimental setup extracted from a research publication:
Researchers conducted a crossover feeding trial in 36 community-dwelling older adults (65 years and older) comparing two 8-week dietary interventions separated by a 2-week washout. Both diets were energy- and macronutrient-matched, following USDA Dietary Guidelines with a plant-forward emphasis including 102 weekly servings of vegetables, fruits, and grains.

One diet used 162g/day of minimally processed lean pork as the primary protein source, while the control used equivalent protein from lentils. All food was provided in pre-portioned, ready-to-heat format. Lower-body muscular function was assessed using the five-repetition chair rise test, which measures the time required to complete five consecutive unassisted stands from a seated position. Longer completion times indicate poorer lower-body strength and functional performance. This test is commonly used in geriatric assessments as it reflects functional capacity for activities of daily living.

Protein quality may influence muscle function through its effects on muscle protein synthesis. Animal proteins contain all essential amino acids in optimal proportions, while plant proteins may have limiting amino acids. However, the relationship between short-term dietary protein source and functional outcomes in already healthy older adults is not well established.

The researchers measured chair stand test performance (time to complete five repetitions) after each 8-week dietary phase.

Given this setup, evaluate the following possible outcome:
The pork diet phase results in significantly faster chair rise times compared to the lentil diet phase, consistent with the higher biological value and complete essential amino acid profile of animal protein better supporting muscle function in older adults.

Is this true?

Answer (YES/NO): NO